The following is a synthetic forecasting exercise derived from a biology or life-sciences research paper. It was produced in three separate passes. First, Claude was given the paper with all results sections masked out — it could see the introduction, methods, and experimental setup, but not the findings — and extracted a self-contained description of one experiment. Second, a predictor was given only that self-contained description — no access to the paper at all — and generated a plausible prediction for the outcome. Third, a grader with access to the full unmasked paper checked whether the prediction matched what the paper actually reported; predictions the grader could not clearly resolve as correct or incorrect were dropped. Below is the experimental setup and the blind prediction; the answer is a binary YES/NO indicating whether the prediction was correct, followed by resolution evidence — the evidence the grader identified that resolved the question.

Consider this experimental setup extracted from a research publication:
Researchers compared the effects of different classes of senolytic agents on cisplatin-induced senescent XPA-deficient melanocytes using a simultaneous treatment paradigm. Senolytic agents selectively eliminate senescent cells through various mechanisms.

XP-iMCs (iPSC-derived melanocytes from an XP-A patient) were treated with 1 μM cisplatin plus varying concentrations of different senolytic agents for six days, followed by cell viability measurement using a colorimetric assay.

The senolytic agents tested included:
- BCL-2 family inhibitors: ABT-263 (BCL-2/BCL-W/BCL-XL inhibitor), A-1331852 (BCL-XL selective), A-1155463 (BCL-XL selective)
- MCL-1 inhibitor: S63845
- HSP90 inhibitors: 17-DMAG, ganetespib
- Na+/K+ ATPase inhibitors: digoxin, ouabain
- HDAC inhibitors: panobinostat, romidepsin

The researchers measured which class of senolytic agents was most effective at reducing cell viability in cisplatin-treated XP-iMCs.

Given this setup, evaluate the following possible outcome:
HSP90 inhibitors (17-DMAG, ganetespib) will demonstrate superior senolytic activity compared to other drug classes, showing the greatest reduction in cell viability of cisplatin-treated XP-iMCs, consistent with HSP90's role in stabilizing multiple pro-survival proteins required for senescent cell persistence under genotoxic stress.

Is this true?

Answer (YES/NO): NO